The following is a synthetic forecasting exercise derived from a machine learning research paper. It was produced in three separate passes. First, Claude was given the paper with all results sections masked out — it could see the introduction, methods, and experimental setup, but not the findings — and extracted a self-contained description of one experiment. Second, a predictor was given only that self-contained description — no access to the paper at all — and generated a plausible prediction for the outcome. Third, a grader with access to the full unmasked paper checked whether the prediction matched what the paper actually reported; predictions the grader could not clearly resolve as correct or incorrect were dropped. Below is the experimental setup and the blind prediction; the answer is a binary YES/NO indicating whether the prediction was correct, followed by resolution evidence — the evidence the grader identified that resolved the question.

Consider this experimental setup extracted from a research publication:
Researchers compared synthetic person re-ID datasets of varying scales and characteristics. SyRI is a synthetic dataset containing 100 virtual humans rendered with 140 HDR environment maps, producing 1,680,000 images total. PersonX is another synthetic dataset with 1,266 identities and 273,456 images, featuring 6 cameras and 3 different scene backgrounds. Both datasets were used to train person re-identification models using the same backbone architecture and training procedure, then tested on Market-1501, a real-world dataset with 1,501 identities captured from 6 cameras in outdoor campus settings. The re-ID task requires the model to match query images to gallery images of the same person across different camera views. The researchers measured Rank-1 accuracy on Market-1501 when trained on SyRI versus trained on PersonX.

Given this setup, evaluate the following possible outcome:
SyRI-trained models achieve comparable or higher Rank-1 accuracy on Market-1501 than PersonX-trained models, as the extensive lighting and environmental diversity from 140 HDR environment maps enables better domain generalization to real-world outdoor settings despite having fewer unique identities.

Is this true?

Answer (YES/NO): NO